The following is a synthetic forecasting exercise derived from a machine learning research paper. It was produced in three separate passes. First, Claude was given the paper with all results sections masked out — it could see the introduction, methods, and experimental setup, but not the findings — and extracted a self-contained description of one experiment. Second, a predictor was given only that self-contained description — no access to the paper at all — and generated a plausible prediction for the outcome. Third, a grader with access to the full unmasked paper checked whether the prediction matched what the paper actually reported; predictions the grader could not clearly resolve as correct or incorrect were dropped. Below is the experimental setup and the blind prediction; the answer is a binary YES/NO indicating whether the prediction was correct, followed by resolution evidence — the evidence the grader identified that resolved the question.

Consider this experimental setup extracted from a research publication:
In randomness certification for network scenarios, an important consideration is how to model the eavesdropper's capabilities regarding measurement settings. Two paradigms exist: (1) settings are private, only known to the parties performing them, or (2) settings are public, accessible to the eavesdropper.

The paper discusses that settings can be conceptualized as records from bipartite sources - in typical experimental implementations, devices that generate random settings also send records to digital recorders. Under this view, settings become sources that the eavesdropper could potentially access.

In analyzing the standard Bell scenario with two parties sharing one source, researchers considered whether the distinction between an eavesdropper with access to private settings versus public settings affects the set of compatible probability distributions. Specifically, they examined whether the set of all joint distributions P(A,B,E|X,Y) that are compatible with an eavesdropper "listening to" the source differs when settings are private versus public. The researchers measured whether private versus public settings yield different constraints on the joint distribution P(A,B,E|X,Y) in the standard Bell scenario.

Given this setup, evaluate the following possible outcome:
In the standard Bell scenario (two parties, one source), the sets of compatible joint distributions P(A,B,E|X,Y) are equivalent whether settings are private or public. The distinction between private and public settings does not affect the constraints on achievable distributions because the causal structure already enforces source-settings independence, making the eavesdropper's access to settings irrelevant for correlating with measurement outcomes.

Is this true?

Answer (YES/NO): YES